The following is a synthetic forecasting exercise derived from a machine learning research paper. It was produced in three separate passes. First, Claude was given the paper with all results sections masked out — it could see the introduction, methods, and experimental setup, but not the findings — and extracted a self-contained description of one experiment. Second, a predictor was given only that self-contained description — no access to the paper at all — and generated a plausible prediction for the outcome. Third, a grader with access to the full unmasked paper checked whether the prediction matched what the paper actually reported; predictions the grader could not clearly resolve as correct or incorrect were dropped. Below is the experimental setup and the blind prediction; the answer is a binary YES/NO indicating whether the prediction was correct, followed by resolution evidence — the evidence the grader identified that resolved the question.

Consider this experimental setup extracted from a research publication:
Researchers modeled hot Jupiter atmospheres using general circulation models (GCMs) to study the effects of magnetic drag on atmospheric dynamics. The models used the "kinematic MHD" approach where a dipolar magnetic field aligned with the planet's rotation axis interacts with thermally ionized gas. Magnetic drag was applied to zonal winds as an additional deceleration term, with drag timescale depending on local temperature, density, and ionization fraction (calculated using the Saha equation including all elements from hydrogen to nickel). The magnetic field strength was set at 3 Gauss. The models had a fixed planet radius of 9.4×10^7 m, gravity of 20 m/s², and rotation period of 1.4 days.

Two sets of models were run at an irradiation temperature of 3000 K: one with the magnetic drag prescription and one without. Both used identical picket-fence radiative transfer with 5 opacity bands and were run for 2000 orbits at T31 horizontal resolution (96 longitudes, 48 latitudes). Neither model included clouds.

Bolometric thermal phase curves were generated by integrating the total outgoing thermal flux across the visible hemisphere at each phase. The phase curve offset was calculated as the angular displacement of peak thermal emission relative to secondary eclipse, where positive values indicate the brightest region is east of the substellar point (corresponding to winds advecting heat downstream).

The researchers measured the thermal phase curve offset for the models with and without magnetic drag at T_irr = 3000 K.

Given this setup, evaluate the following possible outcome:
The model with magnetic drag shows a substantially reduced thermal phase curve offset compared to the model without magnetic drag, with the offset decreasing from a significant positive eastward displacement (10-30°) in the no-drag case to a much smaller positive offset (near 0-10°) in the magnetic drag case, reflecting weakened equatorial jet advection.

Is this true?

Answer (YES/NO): YES